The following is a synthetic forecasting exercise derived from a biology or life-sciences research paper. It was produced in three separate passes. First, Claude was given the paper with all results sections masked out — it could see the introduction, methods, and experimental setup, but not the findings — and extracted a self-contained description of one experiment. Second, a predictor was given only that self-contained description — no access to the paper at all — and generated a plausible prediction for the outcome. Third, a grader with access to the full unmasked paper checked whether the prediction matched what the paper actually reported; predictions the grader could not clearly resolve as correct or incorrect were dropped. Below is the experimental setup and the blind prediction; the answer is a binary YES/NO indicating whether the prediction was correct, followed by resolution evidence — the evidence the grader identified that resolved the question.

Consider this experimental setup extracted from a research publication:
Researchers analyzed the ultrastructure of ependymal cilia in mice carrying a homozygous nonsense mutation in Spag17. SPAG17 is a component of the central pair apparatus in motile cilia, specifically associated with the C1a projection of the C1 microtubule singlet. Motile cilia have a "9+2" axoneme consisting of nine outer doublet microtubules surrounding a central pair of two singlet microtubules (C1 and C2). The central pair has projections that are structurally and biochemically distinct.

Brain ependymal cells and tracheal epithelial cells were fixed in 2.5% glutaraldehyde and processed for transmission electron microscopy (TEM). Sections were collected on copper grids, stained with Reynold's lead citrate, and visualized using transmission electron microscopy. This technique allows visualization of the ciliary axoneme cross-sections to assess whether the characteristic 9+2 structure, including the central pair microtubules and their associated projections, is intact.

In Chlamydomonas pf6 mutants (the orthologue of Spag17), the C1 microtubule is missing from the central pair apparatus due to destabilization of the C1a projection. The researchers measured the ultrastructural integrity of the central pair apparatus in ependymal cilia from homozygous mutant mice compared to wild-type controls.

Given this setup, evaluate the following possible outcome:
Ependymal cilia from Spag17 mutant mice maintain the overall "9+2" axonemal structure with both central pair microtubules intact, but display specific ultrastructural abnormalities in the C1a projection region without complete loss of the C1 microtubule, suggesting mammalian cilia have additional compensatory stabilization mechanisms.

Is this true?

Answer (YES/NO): NO